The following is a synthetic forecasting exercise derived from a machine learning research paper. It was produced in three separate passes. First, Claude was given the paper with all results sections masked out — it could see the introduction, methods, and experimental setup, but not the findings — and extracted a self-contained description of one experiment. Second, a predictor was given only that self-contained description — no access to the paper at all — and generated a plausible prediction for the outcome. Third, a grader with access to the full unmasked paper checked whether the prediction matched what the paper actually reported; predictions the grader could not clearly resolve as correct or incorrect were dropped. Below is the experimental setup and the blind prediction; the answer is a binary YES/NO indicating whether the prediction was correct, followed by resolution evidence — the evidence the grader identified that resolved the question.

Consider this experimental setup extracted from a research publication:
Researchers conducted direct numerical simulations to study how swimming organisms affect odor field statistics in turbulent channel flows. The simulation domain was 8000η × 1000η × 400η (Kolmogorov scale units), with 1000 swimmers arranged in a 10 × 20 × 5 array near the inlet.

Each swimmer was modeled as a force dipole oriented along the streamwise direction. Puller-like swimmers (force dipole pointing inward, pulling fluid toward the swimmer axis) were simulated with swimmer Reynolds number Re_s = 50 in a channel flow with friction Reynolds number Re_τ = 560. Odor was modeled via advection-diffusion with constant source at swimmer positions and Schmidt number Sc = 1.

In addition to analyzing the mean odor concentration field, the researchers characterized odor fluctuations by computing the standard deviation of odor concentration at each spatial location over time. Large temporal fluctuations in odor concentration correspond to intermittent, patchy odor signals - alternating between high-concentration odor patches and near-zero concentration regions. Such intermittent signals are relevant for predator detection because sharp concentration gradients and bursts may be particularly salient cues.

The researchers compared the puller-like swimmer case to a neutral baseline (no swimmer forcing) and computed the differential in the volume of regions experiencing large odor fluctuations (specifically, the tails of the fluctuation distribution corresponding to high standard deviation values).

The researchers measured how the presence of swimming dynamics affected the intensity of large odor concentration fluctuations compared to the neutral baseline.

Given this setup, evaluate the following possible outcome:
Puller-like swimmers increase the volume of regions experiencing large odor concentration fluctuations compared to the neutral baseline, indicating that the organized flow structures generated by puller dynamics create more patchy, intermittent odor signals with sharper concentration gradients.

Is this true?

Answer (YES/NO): NO